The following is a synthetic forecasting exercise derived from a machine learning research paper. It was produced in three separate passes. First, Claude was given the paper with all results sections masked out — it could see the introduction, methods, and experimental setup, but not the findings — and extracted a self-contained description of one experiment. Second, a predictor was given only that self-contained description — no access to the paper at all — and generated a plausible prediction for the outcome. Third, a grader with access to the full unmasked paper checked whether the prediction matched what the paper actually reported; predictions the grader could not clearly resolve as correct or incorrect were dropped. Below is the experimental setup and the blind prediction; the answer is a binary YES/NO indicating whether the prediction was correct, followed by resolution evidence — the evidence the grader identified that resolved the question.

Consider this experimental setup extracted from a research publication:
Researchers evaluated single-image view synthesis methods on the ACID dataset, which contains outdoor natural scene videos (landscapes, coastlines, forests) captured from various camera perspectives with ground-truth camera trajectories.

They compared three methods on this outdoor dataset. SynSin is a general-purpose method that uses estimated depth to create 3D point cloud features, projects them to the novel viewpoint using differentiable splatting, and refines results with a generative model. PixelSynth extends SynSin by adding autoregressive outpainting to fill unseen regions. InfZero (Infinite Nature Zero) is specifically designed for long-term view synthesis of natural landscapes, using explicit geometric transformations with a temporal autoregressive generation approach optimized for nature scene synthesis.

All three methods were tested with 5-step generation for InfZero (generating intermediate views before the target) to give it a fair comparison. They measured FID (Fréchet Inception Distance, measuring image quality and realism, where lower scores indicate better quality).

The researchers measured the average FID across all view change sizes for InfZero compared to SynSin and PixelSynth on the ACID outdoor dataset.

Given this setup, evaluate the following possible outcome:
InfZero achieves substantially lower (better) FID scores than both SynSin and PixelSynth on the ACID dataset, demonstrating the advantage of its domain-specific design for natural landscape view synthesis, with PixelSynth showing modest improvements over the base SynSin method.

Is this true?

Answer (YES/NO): NO